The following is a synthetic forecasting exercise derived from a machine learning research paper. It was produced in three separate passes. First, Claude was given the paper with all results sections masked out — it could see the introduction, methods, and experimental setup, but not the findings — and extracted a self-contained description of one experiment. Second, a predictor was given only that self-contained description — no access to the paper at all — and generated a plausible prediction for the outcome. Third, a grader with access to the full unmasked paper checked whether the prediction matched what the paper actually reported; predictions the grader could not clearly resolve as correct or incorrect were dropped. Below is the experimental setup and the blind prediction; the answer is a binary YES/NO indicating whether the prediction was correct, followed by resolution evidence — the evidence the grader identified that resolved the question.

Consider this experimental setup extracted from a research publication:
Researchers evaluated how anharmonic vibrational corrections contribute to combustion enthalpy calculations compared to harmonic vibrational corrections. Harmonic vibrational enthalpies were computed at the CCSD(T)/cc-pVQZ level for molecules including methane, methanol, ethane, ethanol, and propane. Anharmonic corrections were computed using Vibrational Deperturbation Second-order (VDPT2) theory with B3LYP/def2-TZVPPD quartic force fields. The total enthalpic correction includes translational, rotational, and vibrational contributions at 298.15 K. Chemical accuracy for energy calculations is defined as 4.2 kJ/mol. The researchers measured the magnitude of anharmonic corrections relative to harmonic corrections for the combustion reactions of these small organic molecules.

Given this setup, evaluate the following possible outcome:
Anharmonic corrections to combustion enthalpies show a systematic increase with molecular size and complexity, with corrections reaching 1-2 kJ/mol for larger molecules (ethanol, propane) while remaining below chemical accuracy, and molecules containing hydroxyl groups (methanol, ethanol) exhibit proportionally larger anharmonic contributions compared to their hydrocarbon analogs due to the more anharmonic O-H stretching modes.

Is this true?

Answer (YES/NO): NO